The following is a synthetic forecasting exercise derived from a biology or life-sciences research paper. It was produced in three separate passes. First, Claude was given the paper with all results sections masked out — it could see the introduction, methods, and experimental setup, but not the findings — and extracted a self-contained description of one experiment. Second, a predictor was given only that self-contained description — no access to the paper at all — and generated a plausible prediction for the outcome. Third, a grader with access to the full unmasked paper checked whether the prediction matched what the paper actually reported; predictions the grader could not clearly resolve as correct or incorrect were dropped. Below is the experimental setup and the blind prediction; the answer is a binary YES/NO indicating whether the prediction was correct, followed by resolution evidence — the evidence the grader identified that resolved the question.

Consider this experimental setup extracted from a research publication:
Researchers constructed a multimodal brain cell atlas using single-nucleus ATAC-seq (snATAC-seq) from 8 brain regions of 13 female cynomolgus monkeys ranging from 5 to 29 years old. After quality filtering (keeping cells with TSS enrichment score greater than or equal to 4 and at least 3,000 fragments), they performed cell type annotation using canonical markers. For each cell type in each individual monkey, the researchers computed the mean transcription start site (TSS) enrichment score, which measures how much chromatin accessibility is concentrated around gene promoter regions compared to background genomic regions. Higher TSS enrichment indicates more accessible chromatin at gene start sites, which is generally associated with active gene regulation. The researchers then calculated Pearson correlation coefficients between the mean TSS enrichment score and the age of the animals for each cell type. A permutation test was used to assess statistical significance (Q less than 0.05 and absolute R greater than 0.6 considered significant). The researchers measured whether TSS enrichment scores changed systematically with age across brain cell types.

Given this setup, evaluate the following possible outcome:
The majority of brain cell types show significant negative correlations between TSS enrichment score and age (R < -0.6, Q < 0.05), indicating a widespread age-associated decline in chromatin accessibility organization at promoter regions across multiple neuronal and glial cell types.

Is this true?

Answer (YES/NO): NO